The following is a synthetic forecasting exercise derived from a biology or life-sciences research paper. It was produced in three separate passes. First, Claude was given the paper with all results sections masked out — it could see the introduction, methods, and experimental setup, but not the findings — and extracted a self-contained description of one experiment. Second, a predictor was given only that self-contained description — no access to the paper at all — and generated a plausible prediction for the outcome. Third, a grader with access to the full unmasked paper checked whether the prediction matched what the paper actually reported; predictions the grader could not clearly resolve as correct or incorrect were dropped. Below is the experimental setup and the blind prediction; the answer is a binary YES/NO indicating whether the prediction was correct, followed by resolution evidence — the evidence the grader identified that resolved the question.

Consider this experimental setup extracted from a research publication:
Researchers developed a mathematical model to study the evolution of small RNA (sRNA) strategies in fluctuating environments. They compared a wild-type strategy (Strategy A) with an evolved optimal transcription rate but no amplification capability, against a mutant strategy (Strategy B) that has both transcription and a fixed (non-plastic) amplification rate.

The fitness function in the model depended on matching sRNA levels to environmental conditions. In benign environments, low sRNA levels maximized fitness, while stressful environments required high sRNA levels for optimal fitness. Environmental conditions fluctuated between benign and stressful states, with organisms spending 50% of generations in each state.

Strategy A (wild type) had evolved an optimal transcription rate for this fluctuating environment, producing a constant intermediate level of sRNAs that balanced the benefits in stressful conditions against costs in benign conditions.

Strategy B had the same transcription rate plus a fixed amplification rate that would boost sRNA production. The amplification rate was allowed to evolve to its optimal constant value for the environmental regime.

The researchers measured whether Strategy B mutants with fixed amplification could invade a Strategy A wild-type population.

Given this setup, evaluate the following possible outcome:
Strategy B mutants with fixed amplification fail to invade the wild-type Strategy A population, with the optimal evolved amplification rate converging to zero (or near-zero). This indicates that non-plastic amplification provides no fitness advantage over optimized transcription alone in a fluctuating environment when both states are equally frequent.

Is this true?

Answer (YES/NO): YES